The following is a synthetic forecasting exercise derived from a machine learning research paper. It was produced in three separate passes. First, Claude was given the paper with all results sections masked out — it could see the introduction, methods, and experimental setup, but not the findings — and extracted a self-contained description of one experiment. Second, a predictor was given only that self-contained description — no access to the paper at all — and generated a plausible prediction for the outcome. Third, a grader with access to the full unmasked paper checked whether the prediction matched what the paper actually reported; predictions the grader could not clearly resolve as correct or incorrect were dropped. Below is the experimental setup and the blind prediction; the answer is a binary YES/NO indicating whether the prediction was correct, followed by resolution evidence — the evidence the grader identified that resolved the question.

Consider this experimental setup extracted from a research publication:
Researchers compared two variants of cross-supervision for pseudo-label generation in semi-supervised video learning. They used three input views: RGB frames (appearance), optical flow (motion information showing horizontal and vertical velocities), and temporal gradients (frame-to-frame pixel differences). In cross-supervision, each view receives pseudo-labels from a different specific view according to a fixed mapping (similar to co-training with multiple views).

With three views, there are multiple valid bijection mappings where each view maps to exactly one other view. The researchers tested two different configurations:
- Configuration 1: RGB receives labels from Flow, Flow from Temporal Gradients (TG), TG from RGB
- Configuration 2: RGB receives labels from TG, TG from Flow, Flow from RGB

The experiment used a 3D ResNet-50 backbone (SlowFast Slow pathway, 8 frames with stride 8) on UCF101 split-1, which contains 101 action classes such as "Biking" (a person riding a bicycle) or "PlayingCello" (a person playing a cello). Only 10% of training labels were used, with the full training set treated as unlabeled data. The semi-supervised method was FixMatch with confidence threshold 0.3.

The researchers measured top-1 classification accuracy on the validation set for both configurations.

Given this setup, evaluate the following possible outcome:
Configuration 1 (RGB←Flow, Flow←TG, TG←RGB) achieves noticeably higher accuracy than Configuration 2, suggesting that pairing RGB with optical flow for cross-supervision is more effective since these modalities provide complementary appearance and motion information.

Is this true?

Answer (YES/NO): YES